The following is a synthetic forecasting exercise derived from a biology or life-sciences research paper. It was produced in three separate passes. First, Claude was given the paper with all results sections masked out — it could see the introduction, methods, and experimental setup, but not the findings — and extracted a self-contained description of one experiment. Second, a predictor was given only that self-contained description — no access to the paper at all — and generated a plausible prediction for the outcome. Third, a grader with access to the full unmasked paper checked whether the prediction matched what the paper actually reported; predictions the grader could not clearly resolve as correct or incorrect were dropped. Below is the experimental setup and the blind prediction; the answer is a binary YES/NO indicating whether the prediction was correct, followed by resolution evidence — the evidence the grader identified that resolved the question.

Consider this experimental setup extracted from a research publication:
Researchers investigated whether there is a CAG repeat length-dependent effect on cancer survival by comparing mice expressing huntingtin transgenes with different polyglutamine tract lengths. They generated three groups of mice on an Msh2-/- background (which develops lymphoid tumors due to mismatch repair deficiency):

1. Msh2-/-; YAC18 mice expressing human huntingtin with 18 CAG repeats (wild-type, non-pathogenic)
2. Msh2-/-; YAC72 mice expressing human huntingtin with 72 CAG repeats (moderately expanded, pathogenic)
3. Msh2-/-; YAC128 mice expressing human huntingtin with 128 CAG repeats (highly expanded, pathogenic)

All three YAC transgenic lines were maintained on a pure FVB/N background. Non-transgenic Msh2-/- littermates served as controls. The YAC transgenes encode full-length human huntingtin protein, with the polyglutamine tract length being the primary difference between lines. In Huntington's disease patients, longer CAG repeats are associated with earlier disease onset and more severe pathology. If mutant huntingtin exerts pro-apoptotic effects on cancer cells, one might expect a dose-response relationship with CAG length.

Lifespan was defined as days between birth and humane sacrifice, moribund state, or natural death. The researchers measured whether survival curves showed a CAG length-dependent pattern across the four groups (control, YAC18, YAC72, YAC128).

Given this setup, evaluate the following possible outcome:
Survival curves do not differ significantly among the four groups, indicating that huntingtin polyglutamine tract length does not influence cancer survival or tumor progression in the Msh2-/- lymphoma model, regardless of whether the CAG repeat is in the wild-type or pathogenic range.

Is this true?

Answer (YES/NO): YES